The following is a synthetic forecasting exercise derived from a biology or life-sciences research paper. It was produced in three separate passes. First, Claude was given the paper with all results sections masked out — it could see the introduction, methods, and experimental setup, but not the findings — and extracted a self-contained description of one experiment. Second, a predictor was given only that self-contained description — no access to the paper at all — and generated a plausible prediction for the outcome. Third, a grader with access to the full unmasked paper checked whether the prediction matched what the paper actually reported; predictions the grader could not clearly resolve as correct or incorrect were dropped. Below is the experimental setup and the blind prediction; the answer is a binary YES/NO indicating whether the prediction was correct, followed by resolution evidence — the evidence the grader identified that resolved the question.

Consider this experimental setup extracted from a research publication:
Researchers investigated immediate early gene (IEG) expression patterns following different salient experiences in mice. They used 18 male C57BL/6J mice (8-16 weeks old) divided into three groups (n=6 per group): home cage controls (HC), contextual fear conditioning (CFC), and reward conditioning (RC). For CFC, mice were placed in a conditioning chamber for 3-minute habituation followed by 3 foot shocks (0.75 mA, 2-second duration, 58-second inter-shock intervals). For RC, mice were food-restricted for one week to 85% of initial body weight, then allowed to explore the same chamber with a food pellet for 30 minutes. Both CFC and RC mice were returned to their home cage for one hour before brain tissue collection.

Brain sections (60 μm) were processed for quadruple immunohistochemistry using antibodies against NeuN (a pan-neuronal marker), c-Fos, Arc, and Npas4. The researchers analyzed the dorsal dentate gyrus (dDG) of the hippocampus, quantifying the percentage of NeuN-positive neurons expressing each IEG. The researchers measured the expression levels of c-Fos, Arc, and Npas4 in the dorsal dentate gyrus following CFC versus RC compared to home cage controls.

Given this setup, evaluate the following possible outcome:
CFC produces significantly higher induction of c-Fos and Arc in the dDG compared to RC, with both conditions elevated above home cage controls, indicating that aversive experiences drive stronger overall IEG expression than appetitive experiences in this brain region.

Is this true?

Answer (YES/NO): NO